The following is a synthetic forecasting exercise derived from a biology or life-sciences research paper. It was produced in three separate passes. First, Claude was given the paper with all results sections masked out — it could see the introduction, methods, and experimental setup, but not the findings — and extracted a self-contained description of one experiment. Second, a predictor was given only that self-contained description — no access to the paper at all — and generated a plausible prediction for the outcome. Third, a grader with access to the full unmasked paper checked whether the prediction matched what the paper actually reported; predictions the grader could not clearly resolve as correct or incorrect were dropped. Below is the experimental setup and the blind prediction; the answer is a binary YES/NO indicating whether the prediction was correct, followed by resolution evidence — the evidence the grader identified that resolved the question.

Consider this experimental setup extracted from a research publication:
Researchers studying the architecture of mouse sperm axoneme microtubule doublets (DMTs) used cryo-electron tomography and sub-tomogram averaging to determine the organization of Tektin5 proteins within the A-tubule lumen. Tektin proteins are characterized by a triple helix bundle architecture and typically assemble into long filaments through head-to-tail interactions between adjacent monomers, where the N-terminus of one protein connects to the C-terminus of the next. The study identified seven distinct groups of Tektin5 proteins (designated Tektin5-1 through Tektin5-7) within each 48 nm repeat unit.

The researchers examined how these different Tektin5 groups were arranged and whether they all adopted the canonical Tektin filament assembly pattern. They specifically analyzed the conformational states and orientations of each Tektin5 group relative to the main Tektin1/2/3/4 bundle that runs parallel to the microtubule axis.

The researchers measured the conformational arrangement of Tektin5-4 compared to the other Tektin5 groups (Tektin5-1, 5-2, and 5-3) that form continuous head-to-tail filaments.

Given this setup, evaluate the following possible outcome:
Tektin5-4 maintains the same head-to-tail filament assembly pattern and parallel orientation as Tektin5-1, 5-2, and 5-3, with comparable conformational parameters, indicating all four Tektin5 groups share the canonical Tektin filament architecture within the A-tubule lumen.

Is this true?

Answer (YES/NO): NO